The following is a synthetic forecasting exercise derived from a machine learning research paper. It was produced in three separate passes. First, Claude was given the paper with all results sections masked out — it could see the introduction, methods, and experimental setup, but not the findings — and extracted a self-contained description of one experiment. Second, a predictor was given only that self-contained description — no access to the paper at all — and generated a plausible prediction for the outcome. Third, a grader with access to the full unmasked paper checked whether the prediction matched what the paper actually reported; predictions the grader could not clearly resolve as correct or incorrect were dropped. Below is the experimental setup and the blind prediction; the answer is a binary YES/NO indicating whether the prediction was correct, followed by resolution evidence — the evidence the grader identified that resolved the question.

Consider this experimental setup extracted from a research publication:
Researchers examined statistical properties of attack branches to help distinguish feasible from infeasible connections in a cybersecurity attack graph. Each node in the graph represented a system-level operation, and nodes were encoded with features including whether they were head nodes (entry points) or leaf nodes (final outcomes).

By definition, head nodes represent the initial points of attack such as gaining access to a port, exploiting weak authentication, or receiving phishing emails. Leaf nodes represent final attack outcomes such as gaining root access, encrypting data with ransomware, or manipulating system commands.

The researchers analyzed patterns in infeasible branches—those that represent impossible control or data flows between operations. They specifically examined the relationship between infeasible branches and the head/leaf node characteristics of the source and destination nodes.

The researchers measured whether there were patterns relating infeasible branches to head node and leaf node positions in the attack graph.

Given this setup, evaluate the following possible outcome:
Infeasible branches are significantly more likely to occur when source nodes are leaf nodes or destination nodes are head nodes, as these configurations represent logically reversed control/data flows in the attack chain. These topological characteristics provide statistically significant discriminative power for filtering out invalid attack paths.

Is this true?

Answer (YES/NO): NO